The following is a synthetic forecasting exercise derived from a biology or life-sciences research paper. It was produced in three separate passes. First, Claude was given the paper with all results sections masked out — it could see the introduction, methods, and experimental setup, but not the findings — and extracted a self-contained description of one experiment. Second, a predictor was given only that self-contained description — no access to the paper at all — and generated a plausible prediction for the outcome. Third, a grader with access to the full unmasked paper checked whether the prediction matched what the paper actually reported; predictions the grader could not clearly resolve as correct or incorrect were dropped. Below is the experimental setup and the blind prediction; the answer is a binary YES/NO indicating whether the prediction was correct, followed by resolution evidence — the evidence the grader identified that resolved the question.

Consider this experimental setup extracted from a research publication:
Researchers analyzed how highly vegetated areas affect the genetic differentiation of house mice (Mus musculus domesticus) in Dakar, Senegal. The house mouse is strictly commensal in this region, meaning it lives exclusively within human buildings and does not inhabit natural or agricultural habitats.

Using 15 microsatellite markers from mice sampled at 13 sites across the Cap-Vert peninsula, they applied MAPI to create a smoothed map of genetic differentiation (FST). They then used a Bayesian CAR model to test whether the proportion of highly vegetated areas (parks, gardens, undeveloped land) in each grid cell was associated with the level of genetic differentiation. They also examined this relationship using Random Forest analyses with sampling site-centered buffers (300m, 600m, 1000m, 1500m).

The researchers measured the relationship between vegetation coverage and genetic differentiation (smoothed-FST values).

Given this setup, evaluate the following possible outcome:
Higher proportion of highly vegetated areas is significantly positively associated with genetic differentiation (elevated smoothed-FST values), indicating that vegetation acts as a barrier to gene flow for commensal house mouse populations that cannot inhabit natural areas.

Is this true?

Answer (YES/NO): YES